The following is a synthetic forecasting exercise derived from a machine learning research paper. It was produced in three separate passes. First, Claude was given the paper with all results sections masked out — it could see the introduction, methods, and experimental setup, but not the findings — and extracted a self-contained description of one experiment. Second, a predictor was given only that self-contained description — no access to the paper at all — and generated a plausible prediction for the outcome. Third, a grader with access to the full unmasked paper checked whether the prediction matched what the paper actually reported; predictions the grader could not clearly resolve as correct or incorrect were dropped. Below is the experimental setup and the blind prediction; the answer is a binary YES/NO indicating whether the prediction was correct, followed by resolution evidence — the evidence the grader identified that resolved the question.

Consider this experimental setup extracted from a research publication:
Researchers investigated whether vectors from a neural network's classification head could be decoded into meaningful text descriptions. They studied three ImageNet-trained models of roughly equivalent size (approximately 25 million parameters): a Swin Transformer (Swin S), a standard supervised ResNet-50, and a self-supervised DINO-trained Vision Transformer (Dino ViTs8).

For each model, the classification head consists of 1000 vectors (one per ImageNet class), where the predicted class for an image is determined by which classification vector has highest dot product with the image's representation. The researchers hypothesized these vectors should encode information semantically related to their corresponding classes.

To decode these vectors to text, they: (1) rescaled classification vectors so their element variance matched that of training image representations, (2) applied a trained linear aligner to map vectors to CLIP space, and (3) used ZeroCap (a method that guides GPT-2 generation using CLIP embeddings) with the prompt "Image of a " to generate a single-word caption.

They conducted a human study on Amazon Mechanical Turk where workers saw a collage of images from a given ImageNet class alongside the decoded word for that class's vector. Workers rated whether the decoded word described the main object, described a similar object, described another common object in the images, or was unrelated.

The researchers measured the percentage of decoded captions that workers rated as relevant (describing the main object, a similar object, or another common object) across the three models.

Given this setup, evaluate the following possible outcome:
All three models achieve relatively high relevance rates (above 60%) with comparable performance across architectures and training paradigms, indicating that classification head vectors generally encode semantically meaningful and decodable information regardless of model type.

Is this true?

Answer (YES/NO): YES